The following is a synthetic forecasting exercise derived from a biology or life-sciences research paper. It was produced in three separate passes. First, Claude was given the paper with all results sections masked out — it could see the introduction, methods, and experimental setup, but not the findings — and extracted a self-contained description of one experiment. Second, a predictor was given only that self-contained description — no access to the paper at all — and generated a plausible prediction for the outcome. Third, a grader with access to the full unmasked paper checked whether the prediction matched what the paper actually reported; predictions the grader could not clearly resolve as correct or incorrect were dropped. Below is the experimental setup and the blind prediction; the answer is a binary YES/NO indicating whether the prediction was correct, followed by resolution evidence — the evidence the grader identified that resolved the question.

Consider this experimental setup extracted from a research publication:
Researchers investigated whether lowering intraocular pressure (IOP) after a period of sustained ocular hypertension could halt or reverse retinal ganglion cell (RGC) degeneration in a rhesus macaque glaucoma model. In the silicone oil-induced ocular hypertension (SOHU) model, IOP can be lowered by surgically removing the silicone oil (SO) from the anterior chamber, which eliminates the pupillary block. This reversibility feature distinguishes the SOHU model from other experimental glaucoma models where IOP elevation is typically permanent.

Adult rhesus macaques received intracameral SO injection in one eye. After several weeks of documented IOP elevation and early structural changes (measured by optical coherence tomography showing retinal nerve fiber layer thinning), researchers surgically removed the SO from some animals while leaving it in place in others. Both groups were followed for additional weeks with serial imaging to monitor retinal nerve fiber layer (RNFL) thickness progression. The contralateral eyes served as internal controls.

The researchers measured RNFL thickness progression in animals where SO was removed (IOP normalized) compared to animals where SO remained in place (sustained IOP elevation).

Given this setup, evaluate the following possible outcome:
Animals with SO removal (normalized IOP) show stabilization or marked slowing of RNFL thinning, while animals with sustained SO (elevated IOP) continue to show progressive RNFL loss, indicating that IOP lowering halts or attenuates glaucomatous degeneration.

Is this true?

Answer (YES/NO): NO